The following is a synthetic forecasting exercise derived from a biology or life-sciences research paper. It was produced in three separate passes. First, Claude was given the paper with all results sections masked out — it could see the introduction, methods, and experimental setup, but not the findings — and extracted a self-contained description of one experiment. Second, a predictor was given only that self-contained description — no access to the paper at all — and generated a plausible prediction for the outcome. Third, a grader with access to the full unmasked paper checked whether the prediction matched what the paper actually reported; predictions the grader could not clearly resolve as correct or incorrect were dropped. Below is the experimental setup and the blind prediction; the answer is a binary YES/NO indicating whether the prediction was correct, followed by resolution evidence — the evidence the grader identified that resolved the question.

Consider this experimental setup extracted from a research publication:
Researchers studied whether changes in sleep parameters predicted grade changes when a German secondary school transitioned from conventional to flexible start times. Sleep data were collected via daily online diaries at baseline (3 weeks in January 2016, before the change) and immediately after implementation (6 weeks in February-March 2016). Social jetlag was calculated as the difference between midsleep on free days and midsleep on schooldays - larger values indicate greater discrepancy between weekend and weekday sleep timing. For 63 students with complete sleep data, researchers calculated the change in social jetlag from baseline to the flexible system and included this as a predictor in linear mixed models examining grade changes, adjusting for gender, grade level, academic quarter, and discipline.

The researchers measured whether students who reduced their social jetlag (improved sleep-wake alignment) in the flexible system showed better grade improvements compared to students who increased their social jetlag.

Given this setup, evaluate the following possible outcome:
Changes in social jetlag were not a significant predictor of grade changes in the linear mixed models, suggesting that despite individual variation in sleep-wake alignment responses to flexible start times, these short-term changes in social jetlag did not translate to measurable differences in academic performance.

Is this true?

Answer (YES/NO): NO